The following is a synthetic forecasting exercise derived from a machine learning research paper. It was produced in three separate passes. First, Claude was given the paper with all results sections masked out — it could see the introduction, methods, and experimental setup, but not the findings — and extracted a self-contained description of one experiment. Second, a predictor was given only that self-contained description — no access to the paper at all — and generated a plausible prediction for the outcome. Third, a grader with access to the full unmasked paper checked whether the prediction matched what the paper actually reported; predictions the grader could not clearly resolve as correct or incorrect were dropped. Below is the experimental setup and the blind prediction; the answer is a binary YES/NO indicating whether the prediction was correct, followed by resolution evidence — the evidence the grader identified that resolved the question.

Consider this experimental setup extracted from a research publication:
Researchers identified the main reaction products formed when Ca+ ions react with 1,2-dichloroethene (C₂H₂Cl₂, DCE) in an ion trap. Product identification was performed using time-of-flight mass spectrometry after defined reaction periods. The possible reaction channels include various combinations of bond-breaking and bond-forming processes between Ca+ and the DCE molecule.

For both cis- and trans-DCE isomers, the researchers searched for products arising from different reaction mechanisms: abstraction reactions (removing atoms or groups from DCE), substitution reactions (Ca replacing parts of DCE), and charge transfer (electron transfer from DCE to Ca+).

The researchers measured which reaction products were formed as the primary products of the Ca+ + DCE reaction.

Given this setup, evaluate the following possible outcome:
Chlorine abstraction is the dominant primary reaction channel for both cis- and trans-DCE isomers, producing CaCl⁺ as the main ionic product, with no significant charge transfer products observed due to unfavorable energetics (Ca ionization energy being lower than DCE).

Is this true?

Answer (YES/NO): YES